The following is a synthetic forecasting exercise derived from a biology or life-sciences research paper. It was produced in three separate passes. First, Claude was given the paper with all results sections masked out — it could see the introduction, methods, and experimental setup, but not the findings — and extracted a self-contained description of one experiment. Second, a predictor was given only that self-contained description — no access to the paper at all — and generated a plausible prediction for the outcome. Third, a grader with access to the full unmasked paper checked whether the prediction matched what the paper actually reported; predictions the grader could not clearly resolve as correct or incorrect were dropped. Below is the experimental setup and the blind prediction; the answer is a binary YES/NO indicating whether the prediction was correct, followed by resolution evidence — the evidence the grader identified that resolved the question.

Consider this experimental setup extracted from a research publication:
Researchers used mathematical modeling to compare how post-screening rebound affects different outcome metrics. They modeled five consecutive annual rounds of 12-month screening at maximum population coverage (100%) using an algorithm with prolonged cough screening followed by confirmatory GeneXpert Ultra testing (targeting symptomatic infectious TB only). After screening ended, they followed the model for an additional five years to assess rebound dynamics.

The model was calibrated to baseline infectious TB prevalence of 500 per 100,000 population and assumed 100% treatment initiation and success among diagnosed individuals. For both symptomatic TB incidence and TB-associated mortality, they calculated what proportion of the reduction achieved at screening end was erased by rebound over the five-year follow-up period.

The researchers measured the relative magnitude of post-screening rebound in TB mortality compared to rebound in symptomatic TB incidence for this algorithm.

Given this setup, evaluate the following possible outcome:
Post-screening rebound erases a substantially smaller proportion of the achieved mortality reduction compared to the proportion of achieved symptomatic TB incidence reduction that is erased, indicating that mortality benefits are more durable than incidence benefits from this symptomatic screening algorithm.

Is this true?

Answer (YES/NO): NO